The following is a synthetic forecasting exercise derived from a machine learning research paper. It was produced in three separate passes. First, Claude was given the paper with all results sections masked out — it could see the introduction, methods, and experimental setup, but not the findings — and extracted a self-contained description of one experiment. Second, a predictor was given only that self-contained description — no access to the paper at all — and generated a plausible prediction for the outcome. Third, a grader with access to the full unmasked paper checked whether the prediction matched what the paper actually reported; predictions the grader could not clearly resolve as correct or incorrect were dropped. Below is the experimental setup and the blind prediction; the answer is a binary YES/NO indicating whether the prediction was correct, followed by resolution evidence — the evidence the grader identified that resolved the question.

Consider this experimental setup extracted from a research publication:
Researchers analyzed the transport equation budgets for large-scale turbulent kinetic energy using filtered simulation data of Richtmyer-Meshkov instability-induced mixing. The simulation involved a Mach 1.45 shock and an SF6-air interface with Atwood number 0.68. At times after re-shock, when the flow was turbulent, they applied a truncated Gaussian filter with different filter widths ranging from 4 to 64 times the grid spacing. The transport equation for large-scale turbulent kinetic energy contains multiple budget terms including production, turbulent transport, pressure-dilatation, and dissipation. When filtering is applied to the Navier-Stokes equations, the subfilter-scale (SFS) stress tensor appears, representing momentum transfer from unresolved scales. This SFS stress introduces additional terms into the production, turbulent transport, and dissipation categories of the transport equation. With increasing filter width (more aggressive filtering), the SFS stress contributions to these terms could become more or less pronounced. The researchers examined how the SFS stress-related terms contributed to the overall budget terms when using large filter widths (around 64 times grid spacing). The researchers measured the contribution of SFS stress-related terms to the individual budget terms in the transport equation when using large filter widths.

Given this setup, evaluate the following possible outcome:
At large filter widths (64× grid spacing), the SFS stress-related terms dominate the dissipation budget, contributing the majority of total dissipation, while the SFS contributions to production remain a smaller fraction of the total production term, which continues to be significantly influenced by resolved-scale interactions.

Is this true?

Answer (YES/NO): YES